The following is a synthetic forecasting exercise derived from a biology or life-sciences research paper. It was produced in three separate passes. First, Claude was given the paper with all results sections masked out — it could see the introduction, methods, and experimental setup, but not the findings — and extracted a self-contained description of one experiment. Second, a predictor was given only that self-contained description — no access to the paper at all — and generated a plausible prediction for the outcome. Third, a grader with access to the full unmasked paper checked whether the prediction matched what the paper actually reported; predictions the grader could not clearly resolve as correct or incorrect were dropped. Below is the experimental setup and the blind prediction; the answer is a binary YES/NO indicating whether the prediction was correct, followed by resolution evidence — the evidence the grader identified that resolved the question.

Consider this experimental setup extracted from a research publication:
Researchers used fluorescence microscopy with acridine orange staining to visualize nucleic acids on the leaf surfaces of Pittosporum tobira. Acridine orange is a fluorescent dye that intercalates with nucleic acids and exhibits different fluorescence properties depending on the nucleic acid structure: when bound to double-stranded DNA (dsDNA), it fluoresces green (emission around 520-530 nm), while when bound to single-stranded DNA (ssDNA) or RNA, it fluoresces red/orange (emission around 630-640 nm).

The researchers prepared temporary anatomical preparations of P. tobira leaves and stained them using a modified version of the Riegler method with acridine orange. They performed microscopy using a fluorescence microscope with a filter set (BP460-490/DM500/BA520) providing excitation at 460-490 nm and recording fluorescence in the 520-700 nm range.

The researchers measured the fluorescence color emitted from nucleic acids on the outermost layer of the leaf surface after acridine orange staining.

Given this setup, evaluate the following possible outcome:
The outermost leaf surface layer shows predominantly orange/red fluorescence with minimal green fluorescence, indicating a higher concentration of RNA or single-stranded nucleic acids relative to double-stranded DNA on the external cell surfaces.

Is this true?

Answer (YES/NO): NO